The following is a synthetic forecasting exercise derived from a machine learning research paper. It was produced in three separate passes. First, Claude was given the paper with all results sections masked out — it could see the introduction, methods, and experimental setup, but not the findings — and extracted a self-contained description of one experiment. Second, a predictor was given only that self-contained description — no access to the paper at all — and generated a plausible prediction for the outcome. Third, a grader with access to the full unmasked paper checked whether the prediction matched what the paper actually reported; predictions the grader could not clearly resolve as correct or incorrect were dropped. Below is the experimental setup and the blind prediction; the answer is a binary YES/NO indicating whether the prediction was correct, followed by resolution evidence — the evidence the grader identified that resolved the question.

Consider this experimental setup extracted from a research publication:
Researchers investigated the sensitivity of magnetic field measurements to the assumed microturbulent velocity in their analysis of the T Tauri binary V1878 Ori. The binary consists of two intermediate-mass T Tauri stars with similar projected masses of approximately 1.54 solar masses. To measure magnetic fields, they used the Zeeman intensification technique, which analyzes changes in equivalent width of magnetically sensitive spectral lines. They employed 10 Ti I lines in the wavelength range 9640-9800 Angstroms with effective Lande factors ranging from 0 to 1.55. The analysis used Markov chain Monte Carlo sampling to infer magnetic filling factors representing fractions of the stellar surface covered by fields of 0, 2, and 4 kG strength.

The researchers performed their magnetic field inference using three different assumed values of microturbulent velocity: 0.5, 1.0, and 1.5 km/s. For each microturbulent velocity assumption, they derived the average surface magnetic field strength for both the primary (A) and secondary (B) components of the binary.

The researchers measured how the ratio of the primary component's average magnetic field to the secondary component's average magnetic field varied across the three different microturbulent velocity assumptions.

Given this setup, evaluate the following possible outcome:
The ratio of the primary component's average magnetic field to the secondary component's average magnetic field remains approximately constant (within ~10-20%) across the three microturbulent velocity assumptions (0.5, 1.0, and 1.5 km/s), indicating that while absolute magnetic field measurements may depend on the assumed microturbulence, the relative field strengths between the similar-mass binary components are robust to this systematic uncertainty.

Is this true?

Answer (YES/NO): YES